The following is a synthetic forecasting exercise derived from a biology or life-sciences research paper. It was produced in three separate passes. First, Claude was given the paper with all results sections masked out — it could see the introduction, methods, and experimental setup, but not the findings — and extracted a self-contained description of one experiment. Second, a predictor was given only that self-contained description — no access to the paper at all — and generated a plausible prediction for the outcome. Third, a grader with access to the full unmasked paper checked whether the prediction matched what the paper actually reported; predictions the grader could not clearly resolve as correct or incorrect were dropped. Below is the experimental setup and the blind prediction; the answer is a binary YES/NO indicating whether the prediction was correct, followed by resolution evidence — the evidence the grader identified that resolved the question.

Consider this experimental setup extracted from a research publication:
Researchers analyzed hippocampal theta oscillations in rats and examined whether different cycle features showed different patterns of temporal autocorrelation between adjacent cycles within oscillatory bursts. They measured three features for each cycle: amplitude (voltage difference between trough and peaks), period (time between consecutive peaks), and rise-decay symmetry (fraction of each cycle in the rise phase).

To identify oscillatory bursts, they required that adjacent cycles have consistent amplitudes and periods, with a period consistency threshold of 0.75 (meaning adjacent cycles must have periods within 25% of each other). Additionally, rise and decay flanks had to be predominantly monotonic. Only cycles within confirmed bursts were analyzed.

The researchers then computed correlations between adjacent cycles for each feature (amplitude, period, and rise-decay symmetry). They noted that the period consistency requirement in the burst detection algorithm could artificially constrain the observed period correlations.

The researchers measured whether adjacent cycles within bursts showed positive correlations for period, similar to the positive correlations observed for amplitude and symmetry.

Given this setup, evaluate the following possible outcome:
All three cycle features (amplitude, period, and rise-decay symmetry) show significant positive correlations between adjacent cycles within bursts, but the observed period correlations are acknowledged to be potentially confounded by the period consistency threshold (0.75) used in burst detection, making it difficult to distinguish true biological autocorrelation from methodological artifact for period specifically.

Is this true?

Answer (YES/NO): NO